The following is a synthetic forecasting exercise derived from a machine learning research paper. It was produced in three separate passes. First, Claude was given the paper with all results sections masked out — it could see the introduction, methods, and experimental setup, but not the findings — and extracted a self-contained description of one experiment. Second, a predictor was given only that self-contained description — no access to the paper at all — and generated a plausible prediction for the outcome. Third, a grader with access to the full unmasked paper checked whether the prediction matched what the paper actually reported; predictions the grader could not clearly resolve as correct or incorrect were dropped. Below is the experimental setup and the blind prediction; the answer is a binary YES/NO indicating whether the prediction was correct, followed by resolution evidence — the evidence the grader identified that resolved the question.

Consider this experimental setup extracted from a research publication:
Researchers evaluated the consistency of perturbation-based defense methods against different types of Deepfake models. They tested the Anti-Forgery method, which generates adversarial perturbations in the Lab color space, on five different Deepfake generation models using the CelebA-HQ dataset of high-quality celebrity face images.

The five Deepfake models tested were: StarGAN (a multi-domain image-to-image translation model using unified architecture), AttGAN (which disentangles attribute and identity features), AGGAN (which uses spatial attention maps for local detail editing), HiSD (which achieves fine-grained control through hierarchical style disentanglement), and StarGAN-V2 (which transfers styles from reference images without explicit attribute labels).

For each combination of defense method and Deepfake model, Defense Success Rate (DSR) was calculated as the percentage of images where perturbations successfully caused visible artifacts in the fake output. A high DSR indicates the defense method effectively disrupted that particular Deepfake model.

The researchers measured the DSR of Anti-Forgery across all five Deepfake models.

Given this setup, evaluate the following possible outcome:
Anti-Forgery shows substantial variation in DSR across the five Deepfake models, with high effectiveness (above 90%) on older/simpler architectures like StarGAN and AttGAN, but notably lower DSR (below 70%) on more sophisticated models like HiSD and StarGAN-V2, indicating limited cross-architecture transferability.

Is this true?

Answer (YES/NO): NO